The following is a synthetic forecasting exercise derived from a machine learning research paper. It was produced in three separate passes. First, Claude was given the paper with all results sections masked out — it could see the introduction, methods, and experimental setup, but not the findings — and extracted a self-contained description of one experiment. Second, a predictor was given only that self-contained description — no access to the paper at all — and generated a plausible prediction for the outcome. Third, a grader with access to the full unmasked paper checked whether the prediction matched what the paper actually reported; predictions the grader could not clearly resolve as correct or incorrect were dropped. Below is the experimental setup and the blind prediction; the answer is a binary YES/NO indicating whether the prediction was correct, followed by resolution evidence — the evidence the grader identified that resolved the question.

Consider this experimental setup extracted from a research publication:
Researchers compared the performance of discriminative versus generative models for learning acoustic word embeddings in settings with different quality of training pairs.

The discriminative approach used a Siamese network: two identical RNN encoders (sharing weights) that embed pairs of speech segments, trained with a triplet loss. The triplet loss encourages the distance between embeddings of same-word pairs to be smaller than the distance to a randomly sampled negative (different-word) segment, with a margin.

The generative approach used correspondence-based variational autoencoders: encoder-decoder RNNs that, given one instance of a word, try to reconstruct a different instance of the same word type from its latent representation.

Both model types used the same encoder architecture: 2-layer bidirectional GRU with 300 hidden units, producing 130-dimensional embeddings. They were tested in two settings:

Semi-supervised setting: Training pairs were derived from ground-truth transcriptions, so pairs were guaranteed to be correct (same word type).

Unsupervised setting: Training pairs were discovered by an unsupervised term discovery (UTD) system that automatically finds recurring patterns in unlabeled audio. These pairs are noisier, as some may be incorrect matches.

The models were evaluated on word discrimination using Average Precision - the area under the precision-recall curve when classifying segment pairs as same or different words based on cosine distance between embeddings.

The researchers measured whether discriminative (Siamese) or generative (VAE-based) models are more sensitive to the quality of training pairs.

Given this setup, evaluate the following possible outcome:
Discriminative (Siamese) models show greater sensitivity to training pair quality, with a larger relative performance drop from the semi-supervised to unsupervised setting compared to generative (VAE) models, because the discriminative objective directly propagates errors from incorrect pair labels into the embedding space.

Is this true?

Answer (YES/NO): YES